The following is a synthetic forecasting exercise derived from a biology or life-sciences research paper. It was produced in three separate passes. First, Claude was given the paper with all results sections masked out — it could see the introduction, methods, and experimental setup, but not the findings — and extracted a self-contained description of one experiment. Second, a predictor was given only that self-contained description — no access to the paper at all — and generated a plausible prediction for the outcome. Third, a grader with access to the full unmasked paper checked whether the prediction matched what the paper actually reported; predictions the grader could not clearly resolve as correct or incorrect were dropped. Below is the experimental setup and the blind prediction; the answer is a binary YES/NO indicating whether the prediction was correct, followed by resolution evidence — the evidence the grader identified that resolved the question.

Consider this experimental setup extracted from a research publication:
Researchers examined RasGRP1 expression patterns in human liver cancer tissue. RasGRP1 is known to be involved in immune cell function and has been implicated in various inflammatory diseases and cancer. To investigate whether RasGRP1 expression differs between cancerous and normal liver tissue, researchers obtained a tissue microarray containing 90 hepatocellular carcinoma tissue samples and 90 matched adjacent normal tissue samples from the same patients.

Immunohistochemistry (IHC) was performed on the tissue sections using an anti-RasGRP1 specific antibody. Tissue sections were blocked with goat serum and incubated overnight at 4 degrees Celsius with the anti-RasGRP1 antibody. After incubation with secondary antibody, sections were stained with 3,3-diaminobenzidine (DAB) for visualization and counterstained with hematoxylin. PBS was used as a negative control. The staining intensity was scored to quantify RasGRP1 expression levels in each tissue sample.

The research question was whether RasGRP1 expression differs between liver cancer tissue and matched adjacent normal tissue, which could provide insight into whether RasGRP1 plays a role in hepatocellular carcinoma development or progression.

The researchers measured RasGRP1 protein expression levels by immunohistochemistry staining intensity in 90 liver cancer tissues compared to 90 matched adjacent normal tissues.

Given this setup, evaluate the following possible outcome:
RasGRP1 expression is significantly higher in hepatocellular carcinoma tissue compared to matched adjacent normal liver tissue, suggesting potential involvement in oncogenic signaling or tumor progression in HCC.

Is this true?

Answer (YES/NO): NO